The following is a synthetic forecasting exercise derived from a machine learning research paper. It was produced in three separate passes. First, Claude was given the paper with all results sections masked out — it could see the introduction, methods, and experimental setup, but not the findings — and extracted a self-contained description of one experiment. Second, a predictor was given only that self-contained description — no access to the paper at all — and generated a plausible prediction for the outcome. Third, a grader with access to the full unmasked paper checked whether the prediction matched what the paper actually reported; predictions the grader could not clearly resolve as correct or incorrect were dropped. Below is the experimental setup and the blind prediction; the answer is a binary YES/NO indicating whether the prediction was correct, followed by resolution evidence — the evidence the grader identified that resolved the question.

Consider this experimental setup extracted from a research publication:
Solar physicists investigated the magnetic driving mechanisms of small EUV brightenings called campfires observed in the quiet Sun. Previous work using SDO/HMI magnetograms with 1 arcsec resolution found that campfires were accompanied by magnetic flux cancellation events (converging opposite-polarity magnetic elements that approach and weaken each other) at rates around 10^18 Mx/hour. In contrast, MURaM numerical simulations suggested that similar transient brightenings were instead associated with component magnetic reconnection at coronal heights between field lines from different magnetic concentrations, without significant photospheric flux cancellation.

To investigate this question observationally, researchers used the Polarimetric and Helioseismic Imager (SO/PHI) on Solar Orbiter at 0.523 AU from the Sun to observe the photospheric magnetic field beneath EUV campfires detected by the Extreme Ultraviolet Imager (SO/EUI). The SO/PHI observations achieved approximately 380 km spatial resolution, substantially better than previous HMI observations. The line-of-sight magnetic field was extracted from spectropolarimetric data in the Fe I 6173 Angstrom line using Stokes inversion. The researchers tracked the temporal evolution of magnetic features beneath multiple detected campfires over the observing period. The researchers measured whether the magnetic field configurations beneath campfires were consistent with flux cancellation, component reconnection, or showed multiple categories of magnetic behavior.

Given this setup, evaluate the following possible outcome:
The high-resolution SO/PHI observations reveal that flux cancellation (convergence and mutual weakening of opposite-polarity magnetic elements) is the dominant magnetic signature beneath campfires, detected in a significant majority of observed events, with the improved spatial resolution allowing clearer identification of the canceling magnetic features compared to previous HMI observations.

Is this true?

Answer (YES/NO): YES